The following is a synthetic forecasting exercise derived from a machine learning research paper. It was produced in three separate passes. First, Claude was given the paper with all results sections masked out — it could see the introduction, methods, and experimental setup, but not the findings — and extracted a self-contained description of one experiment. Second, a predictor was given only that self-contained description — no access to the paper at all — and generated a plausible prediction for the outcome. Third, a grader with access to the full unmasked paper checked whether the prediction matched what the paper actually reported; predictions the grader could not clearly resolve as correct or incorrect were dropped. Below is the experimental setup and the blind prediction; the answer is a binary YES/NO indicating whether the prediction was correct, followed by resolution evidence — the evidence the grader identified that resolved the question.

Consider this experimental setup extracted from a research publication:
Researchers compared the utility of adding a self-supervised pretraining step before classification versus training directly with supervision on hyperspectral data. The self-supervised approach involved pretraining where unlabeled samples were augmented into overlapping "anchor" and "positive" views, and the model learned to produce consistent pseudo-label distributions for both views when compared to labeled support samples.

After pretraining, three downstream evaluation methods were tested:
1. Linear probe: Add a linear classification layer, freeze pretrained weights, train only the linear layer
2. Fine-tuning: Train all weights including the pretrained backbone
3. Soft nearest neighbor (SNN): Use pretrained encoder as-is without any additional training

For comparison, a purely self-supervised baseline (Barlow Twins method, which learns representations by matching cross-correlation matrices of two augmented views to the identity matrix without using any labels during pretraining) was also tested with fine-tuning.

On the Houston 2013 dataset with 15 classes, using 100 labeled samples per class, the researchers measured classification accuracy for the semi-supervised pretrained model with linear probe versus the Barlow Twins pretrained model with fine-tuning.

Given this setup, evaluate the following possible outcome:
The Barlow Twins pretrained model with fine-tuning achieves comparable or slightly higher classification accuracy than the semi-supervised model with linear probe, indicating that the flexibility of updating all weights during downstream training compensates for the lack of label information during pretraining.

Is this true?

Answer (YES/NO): NO